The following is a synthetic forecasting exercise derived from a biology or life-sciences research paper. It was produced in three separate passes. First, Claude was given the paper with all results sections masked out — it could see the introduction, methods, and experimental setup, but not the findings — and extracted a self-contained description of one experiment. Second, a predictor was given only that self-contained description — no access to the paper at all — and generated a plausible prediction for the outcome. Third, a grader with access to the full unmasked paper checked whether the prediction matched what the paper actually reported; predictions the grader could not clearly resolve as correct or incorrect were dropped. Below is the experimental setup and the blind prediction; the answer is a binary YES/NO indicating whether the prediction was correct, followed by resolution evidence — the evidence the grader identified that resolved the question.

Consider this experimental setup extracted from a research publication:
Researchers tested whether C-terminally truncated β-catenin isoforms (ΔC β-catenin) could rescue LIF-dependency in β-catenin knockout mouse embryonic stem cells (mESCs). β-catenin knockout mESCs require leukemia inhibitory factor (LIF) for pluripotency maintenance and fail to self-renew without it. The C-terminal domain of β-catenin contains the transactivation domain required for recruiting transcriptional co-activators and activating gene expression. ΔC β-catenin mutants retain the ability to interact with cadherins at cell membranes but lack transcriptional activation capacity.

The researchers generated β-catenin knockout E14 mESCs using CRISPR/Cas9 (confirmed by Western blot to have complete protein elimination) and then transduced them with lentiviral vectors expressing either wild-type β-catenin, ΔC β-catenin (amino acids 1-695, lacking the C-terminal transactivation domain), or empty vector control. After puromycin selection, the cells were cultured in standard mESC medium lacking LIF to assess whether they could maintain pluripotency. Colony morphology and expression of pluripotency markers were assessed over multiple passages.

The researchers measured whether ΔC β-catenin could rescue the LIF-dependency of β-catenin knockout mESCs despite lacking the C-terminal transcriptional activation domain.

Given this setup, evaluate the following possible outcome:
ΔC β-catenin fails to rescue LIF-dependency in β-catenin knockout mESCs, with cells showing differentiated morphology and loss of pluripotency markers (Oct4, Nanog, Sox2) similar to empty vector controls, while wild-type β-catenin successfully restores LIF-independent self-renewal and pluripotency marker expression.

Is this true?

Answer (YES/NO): NO